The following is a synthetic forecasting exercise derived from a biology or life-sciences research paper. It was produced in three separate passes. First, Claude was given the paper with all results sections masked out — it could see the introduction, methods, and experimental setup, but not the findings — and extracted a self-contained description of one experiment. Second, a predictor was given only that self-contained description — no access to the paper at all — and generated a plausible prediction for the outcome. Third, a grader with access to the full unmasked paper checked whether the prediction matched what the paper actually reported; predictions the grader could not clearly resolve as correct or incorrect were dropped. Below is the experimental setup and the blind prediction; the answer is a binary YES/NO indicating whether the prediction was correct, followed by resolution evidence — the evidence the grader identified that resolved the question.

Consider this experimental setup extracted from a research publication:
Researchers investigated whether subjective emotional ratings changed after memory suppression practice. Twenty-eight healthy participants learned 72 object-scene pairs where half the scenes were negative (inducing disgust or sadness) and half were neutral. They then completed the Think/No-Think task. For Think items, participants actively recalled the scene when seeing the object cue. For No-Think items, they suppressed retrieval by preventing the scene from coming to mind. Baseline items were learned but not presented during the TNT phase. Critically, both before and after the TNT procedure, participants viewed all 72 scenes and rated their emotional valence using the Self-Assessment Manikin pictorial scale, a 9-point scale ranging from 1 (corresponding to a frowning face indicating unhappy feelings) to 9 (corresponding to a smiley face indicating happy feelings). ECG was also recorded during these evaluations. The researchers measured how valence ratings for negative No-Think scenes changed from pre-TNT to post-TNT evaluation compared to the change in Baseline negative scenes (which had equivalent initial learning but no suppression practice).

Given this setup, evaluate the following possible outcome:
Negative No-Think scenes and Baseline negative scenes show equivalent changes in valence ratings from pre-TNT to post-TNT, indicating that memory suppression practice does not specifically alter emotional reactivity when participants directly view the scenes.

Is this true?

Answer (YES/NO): YES